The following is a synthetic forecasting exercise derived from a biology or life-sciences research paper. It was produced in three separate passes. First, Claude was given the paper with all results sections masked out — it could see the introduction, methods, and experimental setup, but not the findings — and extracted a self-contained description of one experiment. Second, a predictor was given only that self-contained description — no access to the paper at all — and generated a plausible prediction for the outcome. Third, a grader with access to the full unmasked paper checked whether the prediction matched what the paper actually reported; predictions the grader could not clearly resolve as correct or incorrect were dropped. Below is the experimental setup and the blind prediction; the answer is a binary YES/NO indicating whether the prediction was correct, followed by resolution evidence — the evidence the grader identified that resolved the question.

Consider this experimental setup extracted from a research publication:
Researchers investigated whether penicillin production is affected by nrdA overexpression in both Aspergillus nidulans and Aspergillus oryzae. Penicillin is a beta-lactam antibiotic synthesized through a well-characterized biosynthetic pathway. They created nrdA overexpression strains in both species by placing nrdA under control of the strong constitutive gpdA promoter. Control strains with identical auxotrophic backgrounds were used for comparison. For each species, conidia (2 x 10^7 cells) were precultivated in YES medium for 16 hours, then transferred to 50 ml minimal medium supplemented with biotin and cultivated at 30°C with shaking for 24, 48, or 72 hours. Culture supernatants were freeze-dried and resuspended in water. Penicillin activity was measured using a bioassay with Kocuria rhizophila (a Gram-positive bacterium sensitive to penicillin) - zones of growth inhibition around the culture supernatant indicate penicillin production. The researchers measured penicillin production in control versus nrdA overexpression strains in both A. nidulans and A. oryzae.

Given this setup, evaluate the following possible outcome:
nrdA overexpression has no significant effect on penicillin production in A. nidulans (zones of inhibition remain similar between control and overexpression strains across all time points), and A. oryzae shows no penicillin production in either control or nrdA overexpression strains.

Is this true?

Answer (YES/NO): NO